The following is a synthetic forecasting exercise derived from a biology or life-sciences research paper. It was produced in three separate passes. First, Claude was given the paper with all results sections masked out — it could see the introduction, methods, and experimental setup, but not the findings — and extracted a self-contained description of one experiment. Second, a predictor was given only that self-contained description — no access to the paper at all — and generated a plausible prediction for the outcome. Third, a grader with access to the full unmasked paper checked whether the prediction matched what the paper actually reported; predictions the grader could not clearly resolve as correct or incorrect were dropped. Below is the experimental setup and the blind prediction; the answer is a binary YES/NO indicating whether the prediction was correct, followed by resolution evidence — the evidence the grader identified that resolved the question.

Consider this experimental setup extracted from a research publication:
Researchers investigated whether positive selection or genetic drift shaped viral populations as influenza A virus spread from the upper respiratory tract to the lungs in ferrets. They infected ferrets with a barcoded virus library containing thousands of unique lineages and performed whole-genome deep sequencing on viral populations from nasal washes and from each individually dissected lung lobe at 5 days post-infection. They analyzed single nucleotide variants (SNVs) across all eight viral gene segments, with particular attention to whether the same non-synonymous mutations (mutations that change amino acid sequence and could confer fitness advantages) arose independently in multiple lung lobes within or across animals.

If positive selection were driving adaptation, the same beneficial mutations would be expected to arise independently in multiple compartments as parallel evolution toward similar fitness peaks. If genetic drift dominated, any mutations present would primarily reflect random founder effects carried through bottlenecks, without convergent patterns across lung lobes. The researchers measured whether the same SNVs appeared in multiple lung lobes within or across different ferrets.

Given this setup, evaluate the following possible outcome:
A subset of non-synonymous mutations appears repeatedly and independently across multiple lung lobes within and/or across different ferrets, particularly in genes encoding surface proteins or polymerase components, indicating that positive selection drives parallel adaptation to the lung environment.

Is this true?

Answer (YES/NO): NO